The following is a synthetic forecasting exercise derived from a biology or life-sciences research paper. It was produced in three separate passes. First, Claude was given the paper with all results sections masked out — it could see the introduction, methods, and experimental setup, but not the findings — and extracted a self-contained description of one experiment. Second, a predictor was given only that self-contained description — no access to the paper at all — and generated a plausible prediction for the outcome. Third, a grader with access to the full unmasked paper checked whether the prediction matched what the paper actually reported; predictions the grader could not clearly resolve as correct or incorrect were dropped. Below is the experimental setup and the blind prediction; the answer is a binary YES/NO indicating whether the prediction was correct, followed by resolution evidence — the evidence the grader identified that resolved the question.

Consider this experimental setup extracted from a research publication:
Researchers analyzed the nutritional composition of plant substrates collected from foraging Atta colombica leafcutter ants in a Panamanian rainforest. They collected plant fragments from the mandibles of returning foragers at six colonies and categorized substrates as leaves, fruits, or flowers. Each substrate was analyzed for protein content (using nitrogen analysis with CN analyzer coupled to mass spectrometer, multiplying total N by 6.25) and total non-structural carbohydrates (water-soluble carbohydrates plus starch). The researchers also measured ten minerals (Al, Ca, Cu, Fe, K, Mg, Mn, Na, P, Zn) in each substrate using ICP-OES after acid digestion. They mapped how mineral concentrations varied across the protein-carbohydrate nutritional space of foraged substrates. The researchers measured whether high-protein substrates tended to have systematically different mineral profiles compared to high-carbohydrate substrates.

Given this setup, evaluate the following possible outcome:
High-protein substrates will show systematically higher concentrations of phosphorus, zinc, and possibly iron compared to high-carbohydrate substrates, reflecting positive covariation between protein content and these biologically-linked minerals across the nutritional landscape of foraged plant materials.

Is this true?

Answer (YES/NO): NO